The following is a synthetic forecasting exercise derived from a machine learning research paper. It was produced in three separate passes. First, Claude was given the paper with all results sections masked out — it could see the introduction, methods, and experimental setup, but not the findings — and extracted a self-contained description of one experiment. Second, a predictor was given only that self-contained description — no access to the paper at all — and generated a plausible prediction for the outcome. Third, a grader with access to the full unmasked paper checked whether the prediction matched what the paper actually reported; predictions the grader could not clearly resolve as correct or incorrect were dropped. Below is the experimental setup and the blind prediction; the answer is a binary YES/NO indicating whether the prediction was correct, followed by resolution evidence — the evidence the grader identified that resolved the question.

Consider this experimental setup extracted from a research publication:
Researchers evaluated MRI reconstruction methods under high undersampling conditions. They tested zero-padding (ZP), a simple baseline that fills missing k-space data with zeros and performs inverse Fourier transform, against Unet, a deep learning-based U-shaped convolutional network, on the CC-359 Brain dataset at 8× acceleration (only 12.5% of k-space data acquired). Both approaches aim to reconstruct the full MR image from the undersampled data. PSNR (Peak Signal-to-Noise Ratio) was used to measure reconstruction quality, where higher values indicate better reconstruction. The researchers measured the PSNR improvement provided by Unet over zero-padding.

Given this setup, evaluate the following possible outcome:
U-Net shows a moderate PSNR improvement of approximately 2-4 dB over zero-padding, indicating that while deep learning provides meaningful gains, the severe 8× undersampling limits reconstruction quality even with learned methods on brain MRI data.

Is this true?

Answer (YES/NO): YES